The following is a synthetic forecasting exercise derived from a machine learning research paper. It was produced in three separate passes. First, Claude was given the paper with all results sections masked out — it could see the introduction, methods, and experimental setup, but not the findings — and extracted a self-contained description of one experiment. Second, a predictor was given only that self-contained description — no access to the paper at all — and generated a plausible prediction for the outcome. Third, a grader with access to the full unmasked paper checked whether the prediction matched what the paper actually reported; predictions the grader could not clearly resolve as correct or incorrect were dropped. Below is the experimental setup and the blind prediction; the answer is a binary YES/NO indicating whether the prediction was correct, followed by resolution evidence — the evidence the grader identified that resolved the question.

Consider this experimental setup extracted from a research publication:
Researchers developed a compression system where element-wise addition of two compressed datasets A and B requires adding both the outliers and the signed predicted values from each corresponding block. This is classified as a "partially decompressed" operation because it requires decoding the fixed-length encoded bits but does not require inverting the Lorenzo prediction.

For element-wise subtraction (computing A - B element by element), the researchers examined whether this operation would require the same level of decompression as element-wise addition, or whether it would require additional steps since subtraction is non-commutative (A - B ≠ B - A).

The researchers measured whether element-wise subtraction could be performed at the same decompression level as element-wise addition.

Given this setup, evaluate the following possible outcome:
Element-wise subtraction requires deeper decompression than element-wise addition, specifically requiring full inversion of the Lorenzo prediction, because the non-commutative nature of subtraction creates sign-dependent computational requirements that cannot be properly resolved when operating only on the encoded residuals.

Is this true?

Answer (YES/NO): NO